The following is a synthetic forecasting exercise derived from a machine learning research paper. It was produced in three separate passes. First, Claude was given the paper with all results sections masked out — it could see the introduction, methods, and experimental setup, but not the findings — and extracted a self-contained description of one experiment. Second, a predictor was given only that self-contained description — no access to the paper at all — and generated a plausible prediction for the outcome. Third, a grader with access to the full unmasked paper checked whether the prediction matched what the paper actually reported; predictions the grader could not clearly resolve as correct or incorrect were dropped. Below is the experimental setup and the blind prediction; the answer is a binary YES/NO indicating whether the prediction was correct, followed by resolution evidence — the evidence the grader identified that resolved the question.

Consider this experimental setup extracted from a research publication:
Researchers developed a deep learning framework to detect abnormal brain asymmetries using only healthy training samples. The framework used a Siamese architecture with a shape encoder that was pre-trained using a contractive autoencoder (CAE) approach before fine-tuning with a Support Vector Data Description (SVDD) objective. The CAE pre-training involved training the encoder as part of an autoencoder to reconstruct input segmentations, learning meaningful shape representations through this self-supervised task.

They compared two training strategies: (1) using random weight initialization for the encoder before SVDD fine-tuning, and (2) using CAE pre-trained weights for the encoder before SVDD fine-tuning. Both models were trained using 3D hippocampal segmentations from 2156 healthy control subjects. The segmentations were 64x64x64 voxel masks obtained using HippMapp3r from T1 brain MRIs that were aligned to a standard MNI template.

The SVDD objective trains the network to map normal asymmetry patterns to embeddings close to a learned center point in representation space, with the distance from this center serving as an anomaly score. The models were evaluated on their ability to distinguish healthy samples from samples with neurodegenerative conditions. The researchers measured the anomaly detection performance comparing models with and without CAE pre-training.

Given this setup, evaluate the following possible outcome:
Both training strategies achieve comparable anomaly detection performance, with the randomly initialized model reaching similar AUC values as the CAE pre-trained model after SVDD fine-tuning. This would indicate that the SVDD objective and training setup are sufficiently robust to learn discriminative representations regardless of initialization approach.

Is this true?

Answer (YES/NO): NO